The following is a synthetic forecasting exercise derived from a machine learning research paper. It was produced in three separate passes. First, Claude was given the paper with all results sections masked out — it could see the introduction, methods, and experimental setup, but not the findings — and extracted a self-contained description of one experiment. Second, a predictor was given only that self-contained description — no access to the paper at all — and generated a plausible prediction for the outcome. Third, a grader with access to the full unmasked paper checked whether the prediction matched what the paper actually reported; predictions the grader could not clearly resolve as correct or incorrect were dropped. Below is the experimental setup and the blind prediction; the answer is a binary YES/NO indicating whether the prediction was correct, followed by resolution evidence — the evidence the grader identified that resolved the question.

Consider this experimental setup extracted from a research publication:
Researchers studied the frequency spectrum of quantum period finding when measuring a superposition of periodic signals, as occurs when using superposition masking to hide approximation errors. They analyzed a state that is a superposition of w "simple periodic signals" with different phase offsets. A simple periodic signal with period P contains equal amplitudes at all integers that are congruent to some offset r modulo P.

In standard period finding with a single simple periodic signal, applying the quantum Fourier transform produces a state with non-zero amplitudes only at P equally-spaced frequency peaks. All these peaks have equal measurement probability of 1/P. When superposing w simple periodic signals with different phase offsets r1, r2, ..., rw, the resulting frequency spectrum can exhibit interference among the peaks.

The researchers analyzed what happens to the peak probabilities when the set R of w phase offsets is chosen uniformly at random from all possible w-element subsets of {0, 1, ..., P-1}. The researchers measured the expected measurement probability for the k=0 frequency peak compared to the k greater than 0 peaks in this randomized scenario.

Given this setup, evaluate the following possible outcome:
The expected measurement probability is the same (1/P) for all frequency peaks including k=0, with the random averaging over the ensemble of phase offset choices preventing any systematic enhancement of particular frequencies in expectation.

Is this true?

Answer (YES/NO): NO